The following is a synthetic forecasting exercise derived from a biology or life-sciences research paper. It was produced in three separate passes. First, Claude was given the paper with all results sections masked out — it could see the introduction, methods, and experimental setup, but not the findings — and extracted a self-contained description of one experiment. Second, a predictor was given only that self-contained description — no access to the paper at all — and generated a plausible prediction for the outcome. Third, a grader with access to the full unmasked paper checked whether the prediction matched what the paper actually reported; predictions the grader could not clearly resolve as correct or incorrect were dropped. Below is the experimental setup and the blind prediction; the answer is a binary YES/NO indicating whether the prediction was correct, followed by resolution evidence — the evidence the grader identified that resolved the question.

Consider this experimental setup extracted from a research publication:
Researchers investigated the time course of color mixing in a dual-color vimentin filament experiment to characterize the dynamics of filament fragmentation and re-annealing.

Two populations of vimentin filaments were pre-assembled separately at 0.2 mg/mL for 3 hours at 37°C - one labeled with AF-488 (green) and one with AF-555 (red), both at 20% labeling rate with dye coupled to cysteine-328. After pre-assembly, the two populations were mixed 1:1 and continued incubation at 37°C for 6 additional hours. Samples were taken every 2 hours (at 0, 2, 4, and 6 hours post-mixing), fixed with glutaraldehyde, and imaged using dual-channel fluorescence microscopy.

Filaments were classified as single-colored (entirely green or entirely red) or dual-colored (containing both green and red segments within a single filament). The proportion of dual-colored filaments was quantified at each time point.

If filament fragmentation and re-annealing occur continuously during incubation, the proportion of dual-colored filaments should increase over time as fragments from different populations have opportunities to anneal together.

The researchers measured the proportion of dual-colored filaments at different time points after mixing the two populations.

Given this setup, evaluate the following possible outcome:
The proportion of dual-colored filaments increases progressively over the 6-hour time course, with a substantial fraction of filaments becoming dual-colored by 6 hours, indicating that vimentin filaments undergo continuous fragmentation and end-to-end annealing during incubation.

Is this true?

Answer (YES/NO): YES